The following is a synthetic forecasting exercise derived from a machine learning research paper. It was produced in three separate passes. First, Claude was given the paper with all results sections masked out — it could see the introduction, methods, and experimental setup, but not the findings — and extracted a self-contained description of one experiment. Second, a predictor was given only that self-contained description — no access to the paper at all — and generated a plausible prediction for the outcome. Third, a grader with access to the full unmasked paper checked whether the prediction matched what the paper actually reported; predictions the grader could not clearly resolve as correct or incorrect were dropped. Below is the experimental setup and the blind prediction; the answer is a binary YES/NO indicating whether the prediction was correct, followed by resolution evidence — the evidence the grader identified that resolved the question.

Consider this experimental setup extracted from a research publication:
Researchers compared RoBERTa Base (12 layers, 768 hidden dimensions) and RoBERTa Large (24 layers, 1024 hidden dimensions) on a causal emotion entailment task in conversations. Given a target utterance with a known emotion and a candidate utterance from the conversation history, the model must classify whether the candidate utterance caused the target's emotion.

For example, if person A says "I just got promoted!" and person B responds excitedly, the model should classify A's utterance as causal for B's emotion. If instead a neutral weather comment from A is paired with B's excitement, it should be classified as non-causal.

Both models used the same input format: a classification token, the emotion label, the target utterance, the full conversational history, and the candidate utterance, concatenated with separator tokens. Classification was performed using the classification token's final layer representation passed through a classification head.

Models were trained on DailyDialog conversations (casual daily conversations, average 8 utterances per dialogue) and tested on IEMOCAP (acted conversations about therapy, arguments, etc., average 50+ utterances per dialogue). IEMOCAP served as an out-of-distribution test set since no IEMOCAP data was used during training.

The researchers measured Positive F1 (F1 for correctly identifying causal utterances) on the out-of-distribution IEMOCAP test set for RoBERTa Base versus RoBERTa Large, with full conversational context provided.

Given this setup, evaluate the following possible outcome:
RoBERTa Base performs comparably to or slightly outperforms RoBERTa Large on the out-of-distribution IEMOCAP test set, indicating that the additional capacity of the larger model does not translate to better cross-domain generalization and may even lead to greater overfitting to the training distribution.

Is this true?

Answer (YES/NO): NO